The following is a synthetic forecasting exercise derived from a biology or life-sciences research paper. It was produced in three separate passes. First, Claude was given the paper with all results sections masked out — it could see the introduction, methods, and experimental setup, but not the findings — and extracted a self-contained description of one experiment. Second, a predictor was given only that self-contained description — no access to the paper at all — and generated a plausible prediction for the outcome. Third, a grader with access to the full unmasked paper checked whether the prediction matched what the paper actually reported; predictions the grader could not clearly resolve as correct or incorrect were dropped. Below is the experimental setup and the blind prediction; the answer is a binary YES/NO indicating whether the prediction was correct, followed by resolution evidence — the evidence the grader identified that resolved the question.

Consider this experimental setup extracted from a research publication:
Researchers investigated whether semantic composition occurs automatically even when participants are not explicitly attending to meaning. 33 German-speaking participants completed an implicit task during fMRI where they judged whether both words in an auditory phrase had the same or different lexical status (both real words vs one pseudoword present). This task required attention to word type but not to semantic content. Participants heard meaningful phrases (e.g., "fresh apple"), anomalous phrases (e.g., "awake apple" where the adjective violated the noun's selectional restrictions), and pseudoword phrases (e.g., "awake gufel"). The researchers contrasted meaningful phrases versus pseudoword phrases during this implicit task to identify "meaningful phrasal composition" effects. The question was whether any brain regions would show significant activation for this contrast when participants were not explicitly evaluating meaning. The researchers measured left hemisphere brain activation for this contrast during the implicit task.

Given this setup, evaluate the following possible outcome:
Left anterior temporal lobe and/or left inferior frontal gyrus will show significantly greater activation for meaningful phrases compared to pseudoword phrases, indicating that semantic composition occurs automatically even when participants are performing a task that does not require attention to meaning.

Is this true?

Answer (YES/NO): NO